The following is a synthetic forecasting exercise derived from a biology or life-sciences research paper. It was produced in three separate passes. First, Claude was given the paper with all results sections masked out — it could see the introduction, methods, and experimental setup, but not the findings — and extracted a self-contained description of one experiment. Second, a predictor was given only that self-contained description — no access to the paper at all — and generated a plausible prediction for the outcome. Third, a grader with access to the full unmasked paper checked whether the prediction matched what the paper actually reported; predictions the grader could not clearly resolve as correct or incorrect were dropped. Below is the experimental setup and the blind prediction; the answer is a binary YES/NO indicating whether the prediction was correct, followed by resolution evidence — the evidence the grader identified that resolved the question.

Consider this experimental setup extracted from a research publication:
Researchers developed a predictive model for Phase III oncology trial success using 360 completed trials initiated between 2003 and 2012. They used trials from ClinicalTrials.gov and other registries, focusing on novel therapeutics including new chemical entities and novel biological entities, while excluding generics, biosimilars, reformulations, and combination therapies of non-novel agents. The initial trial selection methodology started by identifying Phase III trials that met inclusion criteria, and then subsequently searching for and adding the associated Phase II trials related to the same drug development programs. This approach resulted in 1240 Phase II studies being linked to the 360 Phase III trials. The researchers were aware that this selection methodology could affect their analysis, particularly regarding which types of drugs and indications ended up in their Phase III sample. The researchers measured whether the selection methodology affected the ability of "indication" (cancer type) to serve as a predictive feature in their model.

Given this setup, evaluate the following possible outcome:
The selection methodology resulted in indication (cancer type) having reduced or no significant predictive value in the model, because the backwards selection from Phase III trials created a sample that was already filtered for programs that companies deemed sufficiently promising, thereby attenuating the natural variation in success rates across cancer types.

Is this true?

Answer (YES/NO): YES